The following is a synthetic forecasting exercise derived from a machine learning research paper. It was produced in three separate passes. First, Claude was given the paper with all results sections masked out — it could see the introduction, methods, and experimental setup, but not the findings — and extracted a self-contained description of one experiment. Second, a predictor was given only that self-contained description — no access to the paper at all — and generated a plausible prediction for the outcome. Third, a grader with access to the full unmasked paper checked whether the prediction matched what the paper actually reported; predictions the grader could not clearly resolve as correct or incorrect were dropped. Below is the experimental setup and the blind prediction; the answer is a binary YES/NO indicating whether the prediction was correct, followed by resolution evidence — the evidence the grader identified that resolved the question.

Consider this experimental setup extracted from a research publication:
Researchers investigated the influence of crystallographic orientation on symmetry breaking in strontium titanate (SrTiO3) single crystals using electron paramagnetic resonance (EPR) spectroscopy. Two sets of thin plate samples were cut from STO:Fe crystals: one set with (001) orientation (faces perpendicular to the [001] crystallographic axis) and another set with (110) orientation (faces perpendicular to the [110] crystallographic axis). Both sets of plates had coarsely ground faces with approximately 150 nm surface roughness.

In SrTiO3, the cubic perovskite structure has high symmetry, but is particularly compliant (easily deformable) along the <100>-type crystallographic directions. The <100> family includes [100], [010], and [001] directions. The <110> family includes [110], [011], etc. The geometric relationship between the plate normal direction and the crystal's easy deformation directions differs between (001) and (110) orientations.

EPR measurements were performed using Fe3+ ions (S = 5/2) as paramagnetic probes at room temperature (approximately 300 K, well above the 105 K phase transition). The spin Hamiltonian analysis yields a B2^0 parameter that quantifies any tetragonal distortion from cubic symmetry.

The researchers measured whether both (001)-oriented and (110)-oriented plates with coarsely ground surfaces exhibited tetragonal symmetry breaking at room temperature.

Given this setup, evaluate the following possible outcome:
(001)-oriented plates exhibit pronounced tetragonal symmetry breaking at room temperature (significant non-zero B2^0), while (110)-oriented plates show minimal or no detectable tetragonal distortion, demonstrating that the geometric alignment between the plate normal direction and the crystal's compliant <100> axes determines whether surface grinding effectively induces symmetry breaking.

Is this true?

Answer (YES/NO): NO